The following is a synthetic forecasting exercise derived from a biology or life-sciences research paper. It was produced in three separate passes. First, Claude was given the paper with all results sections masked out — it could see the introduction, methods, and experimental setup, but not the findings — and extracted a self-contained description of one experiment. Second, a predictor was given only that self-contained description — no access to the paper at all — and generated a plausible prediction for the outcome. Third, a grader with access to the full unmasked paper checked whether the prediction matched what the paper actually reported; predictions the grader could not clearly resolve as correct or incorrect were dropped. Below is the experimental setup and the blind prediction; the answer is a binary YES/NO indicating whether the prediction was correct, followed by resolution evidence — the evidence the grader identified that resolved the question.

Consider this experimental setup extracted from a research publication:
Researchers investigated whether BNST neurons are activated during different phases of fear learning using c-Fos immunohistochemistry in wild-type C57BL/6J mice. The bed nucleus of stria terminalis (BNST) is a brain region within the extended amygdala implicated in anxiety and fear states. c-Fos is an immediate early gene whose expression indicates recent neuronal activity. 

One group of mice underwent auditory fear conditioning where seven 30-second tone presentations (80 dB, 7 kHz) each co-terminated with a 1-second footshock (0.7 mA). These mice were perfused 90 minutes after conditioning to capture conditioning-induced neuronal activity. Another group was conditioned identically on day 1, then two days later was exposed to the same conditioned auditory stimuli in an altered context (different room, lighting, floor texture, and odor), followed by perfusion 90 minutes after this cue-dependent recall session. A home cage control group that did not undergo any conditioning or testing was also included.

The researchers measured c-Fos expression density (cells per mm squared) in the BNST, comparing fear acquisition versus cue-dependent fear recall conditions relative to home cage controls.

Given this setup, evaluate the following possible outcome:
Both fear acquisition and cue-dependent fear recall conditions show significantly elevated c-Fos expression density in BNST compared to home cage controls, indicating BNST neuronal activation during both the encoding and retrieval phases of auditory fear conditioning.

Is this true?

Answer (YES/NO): NO